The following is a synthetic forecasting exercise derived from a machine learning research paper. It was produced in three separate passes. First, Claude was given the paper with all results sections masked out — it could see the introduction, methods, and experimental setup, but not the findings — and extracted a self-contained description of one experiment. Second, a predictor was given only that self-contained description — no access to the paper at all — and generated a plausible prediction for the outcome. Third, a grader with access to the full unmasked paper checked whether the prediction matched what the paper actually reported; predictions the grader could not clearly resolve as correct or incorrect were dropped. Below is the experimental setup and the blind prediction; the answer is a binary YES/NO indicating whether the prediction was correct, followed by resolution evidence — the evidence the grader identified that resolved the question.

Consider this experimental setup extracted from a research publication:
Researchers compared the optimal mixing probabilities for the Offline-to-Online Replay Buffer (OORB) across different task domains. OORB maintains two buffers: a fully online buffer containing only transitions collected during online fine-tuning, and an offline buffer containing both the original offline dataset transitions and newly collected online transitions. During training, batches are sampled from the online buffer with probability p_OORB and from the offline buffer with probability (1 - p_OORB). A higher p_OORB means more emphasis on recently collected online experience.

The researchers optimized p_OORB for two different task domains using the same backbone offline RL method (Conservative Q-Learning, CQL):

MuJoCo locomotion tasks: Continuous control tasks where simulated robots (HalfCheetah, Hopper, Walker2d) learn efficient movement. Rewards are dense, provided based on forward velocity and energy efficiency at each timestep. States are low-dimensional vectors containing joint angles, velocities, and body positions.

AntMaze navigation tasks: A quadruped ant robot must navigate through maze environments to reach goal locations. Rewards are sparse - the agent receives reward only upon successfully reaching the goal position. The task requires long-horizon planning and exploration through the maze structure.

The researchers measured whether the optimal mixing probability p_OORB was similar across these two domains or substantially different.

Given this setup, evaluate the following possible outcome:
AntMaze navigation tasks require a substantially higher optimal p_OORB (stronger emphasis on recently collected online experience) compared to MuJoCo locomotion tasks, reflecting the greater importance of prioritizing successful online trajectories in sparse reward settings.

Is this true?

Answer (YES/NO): YES